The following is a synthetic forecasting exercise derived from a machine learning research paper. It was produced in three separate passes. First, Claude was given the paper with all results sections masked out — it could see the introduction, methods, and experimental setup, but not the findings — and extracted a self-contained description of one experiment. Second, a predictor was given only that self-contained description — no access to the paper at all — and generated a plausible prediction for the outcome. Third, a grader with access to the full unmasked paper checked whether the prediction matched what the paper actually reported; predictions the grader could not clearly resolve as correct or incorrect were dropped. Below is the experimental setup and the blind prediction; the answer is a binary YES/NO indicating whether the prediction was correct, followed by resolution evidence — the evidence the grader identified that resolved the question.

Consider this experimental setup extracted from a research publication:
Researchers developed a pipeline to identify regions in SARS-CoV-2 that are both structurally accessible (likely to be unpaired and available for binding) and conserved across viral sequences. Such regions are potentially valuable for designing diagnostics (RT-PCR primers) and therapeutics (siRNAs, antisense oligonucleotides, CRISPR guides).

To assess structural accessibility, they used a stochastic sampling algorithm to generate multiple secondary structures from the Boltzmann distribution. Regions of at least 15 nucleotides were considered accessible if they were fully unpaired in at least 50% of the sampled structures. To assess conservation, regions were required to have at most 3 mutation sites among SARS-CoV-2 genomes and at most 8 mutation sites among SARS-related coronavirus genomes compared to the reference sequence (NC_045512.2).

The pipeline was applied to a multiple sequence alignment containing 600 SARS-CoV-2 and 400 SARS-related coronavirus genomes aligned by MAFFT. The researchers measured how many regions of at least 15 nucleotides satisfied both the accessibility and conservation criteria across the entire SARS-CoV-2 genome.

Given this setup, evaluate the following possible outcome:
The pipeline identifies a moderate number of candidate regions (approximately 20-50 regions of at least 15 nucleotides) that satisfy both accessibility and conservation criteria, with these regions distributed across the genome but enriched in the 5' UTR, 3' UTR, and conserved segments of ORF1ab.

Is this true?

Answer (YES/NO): NO